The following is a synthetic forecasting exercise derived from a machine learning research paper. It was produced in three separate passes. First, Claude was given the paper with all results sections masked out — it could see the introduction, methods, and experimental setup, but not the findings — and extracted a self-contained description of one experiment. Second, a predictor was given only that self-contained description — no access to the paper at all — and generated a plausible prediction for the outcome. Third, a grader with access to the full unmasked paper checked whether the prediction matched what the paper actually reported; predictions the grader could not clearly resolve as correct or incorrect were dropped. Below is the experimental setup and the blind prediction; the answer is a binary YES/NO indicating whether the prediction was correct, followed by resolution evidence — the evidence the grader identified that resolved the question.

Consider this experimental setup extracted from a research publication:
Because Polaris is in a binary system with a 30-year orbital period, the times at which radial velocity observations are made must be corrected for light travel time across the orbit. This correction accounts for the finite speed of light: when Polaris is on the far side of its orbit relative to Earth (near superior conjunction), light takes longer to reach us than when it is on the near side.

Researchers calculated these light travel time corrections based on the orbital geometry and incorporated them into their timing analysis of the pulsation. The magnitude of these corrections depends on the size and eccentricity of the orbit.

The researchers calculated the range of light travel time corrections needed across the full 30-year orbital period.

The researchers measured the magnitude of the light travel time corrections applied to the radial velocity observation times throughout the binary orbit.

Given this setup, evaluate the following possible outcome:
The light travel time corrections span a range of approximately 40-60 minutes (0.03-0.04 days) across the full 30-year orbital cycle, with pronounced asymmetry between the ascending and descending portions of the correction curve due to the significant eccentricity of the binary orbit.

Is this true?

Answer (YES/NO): YES